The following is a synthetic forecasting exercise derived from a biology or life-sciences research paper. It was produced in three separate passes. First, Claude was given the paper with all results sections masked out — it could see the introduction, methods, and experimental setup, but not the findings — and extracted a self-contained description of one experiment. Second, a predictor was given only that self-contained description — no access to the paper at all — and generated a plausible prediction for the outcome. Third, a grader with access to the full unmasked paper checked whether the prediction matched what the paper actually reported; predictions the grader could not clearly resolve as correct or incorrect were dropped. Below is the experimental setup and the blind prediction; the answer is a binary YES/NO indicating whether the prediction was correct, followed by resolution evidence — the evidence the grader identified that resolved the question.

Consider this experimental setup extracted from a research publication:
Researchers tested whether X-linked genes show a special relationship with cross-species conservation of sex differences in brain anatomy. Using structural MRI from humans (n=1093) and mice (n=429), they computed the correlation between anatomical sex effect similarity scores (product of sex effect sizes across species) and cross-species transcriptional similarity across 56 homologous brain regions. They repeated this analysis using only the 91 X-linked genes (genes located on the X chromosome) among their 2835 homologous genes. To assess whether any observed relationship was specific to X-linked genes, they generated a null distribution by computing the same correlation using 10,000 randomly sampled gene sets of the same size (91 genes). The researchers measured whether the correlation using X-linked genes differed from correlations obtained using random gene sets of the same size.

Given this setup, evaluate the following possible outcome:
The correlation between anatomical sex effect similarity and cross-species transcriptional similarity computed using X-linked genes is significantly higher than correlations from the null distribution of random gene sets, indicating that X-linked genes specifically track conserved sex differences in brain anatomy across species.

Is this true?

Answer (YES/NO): NO